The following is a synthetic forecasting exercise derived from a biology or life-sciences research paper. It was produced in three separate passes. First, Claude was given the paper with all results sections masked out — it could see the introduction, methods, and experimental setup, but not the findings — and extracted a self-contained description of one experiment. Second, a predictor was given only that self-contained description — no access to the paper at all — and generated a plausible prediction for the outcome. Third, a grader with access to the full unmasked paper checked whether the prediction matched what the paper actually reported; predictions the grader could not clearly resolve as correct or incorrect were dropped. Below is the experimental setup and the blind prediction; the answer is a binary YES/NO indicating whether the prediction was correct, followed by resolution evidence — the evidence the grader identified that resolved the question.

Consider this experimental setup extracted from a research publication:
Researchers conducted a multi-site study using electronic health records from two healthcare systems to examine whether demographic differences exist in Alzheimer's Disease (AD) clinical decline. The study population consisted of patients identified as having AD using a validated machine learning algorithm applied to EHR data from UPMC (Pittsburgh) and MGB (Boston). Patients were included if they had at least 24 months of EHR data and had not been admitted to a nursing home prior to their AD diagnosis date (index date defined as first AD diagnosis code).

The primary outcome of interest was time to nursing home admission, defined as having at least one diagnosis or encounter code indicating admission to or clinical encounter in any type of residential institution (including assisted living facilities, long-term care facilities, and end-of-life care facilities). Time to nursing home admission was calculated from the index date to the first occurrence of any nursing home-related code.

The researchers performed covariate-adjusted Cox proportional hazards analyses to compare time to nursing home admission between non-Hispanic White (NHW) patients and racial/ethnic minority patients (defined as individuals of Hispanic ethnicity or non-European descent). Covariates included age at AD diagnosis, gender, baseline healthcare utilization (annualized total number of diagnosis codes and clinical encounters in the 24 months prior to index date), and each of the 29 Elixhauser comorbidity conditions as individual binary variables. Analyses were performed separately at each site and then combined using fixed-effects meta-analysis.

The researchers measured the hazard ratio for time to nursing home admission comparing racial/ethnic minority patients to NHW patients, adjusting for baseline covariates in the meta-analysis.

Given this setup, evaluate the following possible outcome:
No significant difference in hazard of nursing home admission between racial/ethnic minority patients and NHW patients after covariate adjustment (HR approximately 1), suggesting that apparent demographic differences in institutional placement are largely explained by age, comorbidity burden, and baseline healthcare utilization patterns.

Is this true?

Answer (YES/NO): NO